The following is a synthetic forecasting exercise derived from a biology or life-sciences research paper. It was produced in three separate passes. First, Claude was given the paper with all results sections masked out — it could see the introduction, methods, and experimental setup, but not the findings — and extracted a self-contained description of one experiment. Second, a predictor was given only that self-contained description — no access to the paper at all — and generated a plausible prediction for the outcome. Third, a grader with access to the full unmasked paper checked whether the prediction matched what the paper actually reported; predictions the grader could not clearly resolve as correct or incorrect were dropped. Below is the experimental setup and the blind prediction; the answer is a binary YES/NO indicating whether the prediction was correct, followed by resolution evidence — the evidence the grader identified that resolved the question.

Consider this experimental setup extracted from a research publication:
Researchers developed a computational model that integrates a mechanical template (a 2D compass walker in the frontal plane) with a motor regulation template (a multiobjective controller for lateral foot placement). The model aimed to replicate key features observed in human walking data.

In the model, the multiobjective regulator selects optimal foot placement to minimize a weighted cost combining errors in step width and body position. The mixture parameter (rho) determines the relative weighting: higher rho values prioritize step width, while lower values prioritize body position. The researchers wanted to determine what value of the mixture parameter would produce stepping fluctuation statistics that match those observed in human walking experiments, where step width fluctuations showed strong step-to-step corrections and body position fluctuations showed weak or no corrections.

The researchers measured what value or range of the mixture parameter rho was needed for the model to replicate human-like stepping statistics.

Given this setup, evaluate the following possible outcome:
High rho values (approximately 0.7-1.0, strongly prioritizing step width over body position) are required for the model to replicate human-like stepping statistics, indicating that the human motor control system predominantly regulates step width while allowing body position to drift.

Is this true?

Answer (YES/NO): YES